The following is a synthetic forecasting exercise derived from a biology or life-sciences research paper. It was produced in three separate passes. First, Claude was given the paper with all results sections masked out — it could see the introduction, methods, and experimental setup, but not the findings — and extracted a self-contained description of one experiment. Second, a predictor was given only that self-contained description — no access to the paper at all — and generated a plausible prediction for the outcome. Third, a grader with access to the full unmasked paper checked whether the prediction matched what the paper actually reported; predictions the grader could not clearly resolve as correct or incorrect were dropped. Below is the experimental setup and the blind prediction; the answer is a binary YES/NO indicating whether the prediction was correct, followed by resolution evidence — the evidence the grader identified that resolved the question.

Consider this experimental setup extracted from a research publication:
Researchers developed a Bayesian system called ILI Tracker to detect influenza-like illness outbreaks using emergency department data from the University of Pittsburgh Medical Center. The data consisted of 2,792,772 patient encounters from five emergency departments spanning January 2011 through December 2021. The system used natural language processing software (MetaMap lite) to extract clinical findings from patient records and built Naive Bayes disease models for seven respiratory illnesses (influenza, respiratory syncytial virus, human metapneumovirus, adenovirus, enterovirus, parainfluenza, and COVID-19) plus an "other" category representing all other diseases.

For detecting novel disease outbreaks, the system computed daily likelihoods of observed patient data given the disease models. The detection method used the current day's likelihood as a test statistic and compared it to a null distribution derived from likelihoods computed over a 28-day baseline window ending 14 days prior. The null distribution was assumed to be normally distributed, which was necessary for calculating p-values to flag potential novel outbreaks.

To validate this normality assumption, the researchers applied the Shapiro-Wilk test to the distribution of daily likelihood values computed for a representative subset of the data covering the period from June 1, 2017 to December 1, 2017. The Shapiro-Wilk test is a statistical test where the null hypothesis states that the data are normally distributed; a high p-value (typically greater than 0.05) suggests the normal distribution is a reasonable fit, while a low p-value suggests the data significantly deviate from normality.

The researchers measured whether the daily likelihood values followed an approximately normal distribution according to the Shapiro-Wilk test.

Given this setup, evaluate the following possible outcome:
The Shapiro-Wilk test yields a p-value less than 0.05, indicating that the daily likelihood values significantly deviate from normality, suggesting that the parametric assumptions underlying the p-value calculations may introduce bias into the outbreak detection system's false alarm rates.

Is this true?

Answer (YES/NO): NO